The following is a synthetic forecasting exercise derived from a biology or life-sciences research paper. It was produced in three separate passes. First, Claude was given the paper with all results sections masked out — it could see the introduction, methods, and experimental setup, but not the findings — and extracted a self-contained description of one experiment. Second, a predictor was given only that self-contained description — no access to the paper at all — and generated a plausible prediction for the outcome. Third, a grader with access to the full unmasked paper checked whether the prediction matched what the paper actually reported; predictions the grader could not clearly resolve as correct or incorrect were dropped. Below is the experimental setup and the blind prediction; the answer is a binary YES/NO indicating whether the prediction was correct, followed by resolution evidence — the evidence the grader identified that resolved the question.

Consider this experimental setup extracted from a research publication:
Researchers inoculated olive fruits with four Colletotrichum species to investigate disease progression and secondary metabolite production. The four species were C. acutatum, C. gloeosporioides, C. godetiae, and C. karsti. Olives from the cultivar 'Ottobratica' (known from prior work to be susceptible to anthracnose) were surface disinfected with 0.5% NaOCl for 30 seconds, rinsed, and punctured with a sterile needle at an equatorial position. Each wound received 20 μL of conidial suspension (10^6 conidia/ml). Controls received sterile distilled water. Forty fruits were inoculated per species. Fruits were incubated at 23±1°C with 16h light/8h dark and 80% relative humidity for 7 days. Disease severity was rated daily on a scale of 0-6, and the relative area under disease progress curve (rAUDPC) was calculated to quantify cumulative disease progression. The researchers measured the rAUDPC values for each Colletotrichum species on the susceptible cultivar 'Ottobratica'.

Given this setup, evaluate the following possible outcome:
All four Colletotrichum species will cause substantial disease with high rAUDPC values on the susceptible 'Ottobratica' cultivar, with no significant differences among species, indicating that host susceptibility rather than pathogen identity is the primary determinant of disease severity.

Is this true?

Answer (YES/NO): NO